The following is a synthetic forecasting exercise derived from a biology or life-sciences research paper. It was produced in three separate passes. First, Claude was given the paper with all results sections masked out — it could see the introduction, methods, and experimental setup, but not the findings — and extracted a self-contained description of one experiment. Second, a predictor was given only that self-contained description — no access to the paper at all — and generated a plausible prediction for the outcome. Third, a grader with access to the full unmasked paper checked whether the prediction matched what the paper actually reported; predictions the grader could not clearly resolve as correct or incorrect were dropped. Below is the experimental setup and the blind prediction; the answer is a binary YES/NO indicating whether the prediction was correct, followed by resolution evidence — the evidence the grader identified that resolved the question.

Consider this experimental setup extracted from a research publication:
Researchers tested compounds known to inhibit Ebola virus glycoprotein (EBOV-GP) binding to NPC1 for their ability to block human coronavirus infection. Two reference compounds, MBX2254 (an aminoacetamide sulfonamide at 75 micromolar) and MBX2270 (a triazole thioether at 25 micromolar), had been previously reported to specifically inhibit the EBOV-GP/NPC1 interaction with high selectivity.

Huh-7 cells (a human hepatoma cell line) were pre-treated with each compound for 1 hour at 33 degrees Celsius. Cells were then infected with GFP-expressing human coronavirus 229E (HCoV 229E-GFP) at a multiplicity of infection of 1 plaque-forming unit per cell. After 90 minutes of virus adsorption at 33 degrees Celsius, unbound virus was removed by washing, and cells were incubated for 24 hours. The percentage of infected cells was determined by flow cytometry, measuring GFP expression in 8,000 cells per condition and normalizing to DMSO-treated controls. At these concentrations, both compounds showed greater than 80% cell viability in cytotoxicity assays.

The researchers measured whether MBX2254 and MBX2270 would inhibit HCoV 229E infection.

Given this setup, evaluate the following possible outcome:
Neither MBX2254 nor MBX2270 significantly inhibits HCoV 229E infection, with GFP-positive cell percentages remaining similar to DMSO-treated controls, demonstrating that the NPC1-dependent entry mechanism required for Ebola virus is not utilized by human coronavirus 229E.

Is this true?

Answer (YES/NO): NO